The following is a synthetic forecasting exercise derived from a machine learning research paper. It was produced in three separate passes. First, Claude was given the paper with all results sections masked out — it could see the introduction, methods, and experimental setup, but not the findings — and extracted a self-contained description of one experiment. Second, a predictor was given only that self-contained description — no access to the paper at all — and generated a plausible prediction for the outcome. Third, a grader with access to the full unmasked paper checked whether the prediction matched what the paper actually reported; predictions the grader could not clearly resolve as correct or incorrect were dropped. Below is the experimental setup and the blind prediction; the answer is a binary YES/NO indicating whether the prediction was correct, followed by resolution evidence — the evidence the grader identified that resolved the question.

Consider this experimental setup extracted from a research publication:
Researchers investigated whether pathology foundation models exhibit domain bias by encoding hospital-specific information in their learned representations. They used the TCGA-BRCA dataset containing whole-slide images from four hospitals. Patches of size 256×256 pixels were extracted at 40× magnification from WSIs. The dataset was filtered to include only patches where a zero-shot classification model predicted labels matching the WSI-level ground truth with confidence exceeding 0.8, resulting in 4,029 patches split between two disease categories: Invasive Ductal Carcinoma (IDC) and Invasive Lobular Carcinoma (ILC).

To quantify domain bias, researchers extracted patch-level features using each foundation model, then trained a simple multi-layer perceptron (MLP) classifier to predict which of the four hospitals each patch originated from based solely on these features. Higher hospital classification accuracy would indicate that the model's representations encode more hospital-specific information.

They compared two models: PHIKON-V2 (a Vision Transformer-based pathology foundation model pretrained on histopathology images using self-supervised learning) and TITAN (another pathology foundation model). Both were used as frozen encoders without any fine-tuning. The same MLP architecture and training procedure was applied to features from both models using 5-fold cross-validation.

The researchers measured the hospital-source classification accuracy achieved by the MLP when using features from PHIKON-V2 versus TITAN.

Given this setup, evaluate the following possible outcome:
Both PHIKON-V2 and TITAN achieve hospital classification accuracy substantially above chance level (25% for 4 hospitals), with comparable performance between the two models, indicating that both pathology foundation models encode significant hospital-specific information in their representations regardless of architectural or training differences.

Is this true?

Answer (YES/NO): NO